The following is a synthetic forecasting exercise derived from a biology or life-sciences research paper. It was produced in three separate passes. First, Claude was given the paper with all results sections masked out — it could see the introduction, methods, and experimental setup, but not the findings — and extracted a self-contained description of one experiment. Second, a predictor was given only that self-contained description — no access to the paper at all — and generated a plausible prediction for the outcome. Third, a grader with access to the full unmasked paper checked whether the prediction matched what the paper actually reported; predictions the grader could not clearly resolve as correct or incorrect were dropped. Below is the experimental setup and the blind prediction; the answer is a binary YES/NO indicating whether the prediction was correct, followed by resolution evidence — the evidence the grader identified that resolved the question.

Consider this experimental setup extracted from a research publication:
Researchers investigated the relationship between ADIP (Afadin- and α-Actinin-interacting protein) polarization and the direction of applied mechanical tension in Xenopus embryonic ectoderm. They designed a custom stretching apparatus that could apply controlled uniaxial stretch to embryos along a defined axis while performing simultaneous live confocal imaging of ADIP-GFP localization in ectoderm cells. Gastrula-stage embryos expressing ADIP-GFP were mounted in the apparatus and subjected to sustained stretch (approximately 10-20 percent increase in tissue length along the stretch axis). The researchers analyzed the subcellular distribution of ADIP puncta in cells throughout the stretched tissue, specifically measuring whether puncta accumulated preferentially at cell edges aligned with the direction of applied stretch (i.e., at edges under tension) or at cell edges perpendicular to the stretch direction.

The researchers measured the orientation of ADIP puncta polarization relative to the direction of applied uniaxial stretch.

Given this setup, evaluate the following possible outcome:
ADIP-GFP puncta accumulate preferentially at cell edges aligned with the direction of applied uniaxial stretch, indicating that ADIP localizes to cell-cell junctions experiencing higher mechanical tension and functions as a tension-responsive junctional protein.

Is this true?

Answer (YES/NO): YES